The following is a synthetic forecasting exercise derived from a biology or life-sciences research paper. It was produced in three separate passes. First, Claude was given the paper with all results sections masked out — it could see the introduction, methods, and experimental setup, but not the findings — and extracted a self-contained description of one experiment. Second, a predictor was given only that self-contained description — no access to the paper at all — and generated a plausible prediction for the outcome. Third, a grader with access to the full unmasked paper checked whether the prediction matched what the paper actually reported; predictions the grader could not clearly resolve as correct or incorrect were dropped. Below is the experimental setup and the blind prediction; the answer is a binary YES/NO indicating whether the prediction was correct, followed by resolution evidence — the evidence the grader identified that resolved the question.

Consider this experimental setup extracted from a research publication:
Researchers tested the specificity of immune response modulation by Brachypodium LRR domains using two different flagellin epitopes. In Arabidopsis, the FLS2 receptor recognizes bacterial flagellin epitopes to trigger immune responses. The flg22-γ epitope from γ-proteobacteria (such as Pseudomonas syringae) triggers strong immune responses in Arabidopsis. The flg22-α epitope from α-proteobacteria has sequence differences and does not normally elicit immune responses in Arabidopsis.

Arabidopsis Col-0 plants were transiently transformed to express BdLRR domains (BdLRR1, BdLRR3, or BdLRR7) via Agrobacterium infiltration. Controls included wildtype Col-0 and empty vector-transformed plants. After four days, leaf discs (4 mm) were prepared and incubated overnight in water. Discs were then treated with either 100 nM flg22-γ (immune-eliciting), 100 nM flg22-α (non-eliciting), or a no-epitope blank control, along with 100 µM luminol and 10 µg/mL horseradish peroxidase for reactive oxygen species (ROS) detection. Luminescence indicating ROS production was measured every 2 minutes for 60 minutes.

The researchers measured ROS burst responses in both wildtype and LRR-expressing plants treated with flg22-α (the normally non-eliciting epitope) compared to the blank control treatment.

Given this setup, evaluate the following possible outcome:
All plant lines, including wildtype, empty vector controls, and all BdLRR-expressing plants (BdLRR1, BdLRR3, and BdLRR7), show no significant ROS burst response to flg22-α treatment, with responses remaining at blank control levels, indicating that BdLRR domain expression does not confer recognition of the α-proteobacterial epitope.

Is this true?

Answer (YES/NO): YES